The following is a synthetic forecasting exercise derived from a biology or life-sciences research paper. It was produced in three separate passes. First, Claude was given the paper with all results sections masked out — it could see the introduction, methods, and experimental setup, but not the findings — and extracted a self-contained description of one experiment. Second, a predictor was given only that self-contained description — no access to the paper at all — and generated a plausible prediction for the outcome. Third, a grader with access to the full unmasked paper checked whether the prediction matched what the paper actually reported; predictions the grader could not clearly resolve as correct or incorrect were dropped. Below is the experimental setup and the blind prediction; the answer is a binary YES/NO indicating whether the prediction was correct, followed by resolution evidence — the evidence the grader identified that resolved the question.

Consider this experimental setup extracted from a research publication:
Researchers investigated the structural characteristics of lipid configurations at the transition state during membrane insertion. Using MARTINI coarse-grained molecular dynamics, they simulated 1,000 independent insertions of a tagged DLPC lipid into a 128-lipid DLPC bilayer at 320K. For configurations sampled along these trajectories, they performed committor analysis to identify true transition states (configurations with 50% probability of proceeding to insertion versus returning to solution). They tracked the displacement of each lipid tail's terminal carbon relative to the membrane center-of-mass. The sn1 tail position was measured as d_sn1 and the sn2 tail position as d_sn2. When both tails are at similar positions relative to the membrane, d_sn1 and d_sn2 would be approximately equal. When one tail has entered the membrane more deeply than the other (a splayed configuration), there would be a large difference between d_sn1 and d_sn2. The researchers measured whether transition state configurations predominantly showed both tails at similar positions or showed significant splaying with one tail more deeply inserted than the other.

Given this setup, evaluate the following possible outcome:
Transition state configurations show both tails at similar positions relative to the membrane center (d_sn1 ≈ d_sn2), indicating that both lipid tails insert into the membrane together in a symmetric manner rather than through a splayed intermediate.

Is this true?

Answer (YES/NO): NO